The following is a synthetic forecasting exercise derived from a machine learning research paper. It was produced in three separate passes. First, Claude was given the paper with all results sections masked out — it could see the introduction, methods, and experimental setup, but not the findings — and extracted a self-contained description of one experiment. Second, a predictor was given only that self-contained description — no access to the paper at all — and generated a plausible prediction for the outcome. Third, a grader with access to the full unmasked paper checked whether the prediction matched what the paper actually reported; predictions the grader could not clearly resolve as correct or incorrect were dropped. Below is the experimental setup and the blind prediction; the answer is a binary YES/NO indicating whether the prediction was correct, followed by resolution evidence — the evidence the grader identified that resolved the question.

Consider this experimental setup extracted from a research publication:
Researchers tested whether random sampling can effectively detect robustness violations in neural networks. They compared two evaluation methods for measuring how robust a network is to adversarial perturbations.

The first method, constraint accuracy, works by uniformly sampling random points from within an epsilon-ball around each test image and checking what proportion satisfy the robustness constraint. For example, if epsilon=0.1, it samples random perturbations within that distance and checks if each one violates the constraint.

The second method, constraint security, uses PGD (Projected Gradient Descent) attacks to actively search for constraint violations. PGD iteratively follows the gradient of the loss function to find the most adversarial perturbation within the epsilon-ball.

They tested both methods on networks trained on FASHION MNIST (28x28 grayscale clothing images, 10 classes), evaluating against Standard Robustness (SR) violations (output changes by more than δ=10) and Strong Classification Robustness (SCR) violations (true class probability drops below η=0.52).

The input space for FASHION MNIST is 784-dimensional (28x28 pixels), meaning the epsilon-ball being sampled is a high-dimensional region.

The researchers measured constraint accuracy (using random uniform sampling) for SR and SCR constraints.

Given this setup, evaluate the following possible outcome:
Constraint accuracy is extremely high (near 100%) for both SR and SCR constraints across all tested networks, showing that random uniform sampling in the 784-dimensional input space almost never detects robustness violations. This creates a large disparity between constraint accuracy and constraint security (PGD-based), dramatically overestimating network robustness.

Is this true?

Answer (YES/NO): YES